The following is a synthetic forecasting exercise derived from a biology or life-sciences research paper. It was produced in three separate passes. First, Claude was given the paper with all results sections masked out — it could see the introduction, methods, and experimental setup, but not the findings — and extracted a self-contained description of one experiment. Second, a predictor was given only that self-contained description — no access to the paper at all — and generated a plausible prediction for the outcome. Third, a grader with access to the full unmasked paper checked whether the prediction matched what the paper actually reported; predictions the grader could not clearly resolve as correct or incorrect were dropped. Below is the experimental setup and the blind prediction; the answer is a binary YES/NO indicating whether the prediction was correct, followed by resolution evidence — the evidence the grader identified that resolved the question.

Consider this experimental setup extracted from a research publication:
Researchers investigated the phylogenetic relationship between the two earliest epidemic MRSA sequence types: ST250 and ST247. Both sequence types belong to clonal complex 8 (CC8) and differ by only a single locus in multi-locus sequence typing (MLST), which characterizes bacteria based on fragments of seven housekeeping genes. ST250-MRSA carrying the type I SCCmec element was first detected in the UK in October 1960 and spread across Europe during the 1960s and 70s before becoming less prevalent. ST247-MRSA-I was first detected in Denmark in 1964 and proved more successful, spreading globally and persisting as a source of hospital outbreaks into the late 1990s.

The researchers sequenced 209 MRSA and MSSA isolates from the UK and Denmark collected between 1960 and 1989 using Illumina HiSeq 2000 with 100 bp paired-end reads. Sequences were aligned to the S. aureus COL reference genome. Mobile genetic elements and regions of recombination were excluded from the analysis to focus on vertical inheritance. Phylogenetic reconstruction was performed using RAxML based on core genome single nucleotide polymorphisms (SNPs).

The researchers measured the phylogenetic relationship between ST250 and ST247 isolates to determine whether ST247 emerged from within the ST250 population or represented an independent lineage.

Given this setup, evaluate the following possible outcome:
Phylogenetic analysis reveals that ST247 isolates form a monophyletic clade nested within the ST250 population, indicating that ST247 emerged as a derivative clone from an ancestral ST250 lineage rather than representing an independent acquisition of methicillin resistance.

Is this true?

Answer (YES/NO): YES